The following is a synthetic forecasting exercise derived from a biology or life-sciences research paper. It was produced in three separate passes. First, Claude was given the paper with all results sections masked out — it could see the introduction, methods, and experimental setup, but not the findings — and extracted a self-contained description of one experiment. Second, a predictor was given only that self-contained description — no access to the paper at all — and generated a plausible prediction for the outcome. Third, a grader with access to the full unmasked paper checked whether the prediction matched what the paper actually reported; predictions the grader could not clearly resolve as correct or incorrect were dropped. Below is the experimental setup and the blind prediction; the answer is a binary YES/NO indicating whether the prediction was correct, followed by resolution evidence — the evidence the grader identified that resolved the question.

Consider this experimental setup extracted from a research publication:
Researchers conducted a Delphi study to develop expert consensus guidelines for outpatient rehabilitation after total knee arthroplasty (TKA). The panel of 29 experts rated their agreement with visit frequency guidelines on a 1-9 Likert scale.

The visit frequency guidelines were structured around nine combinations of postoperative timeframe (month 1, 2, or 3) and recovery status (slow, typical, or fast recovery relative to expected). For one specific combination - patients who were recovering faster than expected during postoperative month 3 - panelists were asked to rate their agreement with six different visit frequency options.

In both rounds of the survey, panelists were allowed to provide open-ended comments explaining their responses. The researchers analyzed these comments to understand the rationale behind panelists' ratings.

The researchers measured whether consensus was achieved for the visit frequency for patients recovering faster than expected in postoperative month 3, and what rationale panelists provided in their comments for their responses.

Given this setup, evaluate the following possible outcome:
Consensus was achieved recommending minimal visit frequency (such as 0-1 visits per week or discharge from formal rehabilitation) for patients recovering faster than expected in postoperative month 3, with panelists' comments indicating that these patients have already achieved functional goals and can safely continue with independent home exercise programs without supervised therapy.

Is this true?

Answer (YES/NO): NO